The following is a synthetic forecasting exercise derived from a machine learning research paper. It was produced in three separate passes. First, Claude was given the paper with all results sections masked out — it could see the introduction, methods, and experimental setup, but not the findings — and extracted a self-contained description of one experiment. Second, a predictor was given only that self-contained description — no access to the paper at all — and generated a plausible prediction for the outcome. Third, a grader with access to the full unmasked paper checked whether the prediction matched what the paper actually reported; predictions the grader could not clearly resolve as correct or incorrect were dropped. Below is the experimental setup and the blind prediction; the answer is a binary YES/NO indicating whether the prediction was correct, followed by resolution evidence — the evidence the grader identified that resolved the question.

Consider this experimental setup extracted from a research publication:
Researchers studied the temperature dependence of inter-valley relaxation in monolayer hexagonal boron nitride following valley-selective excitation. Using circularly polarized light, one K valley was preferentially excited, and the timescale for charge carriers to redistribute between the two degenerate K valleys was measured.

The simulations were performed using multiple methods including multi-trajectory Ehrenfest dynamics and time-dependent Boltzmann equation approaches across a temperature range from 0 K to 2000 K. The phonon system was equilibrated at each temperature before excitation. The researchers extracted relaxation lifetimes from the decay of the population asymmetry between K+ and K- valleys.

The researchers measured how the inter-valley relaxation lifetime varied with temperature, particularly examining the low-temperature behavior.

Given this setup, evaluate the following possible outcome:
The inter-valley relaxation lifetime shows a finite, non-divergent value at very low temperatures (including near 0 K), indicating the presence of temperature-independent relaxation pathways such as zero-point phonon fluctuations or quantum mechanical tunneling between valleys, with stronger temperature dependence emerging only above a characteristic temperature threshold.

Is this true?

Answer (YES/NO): YES